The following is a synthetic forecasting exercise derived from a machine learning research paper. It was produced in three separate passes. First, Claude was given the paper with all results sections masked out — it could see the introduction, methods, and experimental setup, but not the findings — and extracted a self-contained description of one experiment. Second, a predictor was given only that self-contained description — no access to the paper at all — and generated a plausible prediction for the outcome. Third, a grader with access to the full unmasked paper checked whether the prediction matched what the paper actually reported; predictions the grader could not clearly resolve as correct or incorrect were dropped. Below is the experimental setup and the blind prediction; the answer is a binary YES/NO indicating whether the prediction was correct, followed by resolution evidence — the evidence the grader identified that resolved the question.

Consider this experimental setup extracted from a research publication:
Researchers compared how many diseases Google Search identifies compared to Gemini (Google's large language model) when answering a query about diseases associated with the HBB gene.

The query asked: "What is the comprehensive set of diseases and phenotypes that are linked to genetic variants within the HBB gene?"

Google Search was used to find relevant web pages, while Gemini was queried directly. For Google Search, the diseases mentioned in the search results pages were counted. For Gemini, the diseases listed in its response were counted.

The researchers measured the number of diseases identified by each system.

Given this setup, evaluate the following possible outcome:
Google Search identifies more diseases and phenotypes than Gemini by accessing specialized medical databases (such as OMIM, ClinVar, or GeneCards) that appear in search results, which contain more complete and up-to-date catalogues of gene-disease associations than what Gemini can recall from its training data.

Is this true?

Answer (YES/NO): YES